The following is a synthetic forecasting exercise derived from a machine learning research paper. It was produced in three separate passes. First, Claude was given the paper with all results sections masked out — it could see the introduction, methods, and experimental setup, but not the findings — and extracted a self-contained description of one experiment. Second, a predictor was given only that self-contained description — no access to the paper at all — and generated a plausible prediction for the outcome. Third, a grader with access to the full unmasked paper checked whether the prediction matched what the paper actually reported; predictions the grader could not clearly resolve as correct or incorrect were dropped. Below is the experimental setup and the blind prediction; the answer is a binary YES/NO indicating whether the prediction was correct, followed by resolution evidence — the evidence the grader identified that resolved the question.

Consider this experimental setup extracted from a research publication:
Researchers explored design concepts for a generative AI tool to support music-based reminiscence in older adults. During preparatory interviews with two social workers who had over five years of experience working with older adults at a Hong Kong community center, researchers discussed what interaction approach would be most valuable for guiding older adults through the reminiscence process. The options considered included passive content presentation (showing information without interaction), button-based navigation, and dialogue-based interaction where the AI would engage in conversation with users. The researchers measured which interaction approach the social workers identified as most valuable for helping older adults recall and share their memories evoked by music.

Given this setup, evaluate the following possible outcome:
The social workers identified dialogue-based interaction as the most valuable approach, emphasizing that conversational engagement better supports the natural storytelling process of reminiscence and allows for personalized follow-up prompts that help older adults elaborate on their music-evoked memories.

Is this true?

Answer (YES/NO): YES